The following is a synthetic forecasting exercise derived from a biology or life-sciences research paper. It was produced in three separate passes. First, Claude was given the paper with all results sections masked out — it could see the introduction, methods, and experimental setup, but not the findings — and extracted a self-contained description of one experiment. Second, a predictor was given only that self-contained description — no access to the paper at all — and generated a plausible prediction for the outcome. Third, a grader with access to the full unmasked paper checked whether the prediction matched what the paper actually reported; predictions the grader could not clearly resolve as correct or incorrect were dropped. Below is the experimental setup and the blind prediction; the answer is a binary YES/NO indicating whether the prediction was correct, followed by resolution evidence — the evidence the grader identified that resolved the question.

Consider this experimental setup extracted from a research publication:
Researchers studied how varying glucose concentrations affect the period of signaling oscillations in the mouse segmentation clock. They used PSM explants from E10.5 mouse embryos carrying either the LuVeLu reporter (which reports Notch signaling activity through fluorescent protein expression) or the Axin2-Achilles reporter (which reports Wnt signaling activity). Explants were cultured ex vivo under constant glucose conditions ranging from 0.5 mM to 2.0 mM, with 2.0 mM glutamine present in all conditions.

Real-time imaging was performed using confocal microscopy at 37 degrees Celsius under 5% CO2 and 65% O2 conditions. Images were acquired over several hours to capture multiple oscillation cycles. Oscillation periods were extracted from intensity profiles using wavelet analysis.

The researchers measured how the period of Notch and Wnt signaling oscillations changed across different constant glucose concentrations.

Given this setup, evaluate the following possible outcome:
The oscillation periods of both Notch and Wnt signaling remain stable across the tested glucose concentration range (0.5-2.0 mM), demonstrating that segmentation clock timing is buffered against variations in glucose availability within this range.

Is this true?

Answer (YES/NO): NO